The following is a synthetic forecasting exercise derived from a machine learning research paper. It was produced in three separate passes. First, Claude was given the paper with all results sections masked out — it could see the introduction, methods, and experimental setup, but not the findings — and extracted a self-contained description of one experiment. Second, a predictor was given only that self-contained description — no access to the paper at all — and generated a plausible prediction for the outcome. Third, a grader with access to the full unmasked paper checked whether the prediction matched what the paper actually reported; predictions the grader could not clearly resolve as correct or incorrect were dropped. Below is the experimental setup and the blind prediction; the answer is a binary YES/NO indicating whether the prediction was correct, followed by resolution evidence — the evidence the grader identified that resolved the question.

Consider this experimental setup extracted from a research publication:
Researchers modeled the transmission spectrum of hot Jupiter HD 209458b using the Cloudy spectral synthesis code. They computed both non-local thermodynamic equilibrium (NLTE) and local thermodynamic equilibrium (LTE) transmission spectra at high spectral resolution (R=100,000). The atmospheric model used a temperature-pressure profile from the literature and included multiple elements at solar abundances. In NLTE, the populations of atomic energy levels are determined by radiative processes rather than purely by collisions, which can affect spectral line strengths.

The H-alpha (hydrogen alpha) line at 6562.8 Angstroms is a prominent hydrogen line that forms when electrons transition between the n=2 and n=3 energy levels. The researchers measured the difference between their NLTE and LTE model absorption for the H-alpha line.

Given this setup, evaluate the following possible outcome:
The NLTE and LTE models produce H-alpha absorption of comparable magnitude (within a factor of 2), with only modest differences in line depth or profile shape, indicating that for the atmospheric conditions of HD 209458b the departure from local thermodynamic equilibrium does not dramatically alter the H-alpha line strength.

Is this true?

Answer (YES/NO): YES